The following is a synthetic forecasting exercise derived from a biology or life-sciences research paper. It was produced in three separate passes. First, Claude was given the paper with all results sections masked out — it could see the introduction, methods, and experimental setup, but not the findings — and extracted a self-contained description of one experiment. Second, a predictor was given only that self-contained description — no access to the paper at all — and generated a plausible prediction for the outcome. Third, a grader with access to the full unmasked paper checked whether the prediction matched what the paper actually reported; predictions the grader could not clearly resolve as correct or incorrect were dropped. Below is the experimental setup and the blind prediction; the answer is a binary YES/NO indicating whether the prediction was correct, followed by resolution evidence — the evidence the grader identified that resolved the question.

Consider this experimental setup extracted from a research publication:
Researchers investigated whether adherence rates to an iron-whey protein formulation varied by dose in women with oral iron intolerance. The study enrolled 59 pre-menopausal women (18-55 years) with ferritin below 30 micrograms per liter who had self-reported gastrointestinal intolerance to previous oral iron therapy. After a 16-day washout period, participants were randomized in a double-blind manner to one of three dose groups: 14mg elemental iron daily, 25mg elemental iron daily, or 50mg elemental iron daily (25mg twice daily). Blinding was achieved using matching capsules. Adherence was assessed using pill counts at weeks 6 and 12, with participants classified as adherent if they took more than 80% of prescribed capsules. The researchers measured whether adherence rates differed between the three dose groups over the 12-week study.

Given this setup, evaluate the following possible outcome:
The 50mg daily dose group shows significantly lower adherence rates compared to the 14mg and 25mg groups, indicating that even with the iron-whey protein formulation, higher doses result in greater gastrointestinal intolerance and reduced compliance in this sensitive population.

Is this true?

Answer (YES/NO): NO